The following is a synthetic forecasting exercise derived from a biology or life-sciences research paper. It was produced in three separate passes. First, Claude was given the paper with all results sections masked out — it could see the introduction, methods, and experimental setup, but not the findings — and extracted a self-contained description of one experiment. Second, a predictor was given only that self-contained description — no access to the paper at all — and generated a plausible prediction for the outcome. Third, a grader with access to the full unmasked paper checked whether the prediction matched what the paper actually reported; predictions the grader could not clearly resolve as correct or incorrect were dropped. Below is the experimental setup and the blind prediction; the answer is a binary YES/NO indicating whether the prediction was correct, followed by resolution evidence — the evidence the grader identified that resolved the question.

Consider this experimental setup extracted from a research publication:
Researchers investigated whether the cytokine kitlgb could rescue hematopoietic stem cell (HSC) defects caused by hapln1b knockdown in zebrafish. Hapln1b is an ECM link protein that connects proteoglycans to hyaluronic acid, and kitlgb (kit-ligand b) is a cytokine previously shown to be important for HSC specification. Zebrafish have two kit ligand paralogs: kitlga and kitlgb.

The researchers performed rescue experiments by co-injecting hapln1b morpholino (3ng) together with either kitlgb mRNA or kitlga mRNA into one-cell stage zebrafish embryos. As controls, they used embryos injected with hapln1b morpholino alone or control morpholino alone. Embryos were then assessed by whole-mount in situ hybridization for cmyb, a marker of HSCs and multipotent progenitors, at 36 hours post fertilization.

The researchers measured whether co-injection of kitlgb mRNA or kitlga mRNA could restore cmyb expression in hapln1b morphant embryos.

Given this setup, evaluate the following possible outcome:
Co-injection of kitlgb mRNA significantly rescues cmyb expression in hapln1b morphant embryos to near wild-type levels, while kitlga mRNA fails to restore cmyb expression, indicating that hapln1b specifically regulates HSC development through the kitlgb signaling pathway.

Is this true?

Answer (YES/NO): NO